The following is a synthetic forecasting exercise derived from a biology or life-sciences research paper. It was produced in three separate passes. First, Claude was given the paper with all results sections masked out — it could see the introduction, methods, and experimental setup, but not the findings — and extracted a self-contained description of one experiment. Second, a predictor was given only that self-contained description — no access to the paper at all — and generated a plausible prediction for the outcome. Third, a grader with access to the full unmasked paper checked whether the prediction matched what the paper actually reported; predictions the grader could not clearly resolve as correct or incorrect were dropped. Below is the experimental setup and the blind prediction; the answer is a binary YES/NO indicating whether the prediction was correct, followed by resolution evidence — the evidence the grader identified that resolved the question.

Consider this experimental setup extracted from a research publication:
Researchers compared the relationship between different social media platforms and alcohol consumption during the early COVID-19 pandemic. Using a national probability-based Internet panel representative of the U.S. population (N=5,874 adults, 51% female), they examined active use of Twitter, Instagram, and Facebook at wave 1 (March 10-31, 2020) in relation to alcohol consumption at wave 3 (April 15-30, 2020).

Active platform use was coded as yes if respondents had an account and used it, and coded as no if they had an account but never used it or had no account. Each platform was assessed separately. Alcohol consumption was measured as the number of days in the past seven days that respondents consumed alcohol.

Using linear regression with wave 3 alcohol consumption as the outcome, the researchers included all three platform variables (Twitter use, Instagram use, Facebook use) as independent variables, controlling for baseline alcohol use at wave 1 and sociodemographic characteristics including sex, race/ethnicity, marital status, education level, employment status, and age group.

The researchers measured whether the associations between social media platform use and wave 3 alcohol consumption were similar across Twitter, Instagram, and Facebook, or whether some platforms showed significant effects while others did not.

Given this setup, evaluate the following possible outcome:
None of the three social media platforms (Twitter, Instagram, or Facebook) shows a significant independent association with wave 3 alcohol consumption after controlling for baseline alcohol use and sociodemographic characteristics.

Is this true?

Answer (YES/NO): NO